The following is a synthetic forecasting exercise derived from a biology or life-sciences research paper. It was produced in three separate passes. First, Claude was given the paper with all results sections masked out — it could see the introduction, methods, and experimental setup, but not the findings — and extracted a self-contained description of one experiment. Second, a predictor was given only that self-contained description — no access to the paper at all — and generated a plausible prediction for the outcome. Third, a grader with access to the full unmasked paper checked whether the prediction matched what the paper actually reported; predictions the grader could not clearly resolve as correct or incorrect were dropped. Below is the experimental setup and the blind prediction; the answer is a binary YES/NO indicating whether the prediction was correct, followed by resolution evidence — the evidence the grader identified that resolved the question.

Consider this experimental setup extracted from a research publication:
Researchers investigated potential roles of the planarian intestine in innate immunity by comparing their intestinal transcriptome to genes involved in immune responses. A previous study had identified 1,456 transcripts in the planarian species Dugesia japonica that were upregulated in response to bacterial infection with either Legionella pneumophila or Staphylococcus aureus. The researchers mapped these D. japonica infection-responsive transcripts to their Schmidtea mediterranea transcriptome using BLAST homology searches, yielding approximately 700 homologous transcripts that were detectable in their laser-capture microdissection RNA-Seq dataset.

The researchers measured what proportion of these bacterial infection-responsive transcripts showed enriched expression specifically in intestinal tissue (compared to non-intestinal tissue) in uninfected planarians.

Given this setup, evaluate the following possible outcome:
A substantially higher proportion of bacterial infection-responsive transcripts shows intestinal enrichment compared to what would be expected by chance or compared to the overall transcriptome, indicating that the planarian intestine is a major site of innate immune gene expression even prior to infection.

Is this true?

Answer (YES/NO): NO